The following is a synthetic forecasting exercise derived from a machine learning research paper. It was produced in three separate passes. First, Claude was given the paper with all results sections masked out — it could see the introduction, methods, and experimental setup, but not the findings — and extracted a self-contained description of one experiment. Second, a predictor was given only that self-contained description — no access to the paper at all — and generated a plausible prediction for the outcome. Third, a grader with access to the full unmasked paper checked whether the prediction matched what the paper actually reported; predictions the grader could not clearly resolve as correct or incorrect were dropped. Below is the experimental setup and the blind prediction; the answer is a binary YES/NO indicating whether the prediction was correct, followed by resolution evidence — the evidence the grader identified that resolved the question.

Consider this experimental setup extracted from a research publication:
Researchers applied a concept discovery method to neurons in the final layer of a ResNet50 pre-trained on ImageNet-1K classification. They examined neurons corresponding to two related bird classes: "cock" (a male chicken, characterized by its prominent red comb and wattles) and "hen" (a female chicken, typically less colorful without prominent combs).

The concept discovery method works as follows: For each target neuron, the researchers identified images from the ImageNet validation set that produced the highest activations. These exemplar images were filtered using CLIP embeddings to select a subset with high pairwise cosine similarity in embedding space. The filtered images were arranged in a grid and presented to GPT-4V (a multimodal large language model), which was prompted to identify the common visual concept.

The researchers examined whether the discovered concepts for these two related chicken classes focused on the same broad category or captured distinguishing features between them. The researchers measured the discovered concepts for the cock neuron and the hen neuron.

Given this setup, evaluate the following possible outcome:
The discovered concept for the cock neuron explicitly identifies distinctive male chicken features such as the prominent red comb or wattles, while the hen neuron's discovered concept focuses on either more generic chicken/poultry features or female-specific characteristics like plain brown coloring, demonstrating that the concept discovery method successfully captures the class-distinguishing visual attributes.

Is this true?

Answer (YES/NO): YES